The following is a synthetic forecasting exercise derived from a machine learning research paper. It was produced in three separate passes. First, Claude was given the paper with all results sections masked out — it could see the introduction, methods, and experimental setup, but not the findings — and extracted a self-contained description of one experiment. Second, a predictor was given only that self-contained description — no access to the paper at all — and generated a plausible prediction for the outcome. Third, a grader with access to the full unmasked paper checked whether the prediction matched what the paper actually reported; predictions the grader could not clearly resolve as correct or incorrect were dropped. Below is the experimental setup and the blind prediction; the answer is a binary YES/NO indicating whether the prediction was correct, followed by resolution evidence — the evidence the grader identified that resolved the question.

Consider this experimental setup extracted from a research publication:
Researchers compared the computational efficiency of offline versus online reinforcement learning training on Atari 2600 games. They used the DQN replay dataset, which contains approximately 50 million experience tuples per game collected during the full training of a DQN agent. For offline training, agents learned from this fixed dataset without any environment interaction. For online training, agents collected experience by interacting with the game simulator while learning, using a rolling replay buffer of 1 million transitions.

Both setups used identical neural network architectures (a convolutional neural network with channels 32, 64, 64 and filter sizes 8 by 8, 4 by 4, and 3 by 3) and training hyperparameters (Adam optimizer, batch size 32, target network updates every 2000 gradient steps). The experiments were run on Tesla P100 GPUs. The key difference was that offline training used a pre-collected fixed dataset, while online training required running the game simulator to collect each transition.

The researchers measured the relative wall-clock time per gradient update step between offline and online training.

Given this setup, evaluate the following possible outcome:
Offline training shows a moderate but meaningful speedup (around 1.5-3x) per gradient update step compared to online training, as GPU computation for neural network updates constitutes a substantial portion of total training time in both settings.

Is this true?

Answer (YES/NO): YES